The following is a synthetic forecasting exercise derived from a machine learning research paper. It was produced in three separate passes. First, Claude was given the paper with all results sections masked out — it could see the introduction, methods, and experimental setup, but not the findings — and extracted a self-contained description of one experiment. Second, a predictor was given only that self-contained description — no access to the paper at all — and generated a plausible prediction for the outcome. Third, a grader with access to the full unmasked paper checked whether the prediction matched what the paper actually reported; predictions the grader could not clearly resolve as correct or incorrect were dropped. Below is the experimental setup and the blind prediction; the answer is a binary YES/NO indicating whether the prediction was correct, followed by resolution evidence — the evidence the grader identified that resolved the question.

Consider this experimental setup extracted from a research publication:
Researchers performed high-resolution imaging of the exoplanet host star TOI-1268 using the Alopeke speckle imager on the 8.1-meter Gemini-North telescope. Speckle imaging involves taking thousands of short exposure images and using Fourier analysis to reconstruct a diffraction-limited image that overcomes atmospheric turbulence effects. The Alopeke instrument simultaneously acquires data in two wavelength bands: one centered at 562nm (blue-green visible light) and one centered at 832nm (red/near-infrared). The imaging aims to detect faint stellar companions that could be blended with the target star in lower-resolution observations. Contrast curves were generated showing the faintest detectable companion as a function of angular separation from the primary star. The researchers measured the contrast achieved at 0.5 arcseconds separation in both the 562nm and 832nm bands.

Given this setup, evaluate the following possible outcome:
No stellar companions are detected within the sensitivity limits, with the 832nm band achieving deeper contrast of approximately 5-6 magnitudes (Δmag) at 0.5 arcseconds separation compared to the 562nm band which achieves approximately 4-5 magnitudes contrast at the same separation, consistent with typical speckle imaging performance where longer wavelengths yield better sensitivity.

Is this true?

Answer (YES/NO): NO